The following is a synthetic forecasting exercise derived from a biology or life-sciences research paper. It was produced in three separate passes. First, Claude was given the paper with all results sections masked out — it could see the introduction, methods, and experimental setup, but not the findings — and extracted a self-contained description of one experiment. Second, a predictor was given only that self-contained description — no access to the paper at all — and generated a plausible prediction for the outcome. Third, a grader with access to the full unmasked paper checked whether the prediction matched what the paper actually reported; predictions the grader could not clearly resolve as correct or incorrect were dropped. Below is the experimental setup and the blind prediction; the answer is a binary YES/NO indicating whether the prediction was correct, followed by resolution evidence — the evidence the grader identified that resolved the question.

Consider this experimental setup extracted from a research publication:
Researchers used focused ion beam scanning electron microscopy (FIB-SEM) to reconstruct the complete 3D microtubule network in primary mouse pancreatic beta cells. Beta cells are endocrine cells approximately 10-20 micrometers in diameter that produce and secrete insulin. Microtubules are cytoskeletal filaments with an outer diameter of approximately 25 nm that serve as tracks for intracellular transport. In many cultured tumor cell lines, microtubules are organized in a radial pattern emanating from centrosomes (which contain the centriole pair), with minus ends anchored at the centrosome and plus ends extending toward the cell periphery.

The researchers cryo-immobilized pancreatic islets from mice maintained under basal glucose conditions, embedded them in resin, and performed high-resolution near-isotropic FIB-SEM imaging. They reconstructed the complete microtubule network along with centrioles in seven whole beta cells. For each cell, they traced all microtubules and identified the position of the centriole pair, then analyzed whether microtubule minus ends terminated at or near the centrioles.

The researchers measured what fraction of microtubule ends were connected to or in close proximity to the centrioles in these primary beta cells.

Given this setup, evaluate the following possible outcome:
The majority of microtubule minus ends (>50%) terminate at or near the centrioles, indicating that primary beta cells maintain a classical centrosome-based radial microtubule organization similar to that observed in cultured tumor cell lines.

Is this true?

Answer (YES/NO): NO